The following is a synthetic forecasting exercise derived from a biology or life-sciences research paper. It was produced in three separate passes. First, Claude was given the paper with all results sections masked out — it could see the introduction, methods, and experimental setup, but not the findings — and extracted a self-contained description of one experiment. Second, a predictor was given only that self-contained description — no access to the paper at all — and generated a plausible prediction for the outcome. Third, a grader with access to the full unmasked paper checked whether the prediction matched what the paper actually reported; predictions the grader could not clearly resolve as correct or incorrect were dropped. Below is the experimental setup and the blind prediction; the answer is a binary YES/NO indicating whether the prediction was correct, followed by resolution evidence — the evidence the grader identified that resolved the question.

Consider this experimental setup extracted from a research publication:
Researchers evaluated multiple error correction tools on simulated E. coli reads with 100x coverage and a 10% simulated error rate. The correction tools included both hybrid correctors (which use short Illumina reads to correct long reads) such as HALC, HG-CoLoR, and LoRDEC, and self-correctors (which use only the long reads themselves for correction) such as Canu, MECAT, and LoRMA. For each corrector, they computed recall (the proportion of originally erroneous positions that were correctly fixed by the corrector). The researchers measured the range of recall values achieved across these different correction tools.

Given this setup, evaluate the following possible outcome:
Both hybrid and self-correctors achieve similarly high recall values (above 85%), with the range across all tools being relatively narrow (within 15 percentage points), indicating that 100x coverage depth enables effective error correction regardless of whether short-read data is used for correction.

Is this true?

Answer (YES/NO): YES